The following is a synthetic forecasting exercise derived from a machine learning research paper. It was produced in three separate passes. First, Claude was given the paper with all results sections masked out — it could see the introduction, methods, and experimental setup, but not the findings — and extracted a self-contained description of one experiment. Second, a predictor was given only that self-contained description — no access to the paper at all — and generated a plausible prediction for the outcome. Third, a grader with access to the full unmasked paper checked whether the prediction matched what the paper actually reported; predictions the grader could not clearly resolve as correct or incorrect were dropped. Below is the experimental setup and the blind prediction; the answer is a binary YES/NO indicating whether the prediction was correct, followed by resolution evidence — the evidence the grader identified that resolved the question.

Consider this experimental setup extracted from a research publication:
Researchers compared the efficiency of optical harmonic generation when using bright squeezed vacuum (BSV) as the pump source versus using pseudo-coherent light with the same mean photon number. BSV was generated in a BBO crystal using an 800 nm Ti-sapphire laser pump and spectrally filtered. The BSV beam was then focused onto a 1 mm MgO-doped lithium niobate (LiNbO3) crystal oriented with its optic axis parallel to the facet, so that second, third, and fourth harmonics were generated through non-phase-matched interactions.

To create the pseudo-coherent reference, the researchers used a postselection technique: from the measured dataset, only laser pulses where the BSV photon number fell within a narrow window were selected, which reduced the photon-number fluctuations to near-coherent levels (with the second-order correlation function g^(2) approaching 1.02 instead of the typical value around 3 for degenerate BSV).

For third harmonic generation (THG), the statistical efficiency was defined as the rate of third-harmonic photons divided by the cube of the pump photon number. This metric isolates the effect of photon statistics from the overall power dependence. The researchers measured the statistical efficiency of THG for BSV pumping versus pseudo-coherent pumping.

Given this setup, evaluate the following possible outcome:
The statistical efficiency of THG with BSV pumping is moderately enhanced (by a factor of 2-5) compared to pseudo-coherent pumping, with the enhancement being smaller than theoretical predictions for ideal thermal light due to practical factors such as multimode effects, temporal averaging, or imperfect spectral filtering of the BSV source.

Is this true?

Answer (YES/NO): NO